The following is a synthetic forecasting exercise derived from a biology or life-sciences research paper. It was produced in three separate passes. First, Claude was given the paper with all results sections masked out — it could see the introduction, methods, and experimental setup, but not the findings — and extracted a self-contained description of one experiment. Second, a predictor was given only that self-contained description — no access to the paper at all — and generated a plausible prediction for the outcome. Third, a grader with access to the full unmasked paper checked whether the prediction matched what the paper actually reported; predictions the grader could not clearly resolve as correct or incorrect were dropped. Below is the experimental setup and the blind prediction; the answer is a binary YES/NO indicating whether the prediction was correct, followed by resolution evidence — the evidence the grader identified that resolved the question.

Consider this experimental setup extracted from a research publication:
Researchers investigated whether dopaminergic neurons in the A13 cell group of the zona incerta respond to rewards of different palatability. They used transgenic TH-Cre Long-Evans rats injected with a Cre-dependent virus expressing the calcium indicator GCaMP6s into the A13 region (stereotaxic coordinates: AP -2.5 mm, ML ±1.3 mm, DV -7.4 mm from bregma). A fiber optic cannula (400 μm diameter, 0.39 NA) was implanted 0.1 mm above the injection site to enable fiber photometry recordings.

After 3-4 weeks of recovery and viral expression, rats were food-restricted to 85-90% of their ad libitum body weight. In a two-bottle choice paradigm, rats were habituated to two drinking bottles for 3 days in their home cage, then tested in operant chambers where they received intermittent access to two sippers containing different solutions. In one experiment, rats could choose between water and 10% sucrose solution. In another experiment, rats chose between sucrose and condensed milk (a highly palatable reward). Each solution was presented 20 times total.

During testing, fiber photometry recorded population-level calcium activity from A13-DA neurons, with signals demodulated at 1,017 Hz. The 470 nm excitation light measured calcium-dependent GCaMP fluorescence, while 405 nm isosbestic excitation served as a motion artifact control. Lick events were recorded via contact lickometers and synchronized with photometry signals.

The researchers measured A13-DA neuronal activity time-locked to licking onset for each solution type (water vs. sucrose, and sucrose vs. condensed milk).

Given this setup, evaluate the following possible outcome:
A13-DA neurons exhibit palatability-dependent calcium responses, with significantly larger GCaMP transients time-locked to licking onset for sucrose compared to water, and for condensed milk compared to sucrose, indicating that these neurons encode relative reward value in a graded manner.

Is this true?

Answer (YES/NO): NO